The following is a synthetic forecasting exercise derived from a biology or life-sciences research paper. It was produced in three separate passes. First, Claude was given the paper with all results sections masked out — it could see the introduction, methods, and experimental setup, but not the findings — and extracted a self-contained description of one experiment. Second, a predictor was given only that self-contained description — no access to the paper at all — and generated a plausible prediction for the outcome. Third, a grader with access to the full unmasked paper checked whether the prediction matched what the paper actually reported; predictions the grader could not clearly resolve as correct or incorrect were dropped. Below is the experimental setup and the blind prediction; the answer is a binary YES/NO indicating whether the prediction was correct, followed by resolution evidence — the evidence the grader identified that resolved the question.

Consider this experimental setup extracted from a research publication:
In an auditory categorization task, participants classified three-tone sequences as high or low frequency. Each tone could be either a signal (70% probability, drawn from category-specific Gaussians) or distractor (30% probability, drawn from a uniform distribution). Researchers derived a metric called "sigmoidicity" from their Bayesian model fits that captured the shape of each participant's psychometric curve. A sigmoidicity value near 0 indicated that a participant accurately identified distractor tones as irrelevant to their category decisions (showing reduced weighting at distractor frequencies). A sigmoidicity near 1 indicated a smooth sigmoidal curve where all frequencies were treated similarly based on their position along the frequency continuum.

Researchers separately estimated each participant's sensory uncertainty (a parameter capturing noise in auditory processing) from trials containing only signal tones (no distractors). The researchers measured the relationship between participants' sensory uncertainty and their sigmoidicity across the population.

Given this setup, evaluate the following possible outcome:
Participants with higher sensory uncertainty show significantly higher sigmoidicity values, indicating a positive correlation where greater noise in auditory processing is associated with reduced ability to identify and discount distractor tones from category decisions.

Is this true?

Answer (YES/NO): YES